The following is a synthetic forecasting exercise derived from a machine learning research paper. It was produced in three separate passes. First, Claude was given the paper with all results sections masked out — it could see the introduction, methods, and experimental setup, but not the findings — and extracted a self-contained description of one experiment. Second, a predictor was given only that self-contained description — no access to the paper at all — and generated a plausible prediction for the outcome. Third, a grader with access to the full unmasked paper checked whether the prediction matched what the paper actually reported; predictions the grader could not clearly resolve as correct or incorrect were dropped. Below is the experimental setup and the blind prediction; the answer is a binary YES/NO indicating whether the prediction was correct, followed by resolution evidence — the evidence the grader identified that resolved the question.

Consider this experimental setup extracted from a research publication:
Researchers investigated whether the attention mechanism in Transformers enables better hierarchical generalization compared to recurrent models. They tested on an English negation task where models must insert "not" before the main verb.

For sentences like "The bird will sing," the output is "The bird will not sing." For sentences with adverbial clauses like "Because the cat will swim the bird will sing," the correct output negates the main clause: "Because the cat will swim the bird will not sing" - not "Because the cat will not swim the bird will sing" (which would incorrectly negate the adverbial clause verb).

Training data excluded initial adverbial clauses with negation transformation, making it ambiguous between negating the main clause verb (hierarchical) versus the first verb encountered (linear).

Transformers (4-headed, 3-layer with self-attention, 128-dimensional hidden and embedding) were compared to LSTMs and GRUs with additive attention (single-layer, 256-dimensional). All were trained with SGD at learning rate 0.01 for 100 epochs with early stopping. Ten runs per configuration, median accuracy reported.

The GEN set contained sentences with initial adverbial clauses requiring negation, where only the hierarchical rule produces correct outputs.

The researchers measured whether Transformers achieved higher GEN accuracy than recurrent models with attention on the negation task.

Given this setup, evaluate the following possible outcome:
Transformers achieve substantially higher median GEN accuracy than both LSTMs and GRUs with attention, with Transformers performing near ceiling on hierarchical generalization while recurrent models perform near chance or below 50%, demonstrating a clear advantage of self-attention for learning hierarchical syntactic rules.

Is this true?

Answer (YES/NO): NO